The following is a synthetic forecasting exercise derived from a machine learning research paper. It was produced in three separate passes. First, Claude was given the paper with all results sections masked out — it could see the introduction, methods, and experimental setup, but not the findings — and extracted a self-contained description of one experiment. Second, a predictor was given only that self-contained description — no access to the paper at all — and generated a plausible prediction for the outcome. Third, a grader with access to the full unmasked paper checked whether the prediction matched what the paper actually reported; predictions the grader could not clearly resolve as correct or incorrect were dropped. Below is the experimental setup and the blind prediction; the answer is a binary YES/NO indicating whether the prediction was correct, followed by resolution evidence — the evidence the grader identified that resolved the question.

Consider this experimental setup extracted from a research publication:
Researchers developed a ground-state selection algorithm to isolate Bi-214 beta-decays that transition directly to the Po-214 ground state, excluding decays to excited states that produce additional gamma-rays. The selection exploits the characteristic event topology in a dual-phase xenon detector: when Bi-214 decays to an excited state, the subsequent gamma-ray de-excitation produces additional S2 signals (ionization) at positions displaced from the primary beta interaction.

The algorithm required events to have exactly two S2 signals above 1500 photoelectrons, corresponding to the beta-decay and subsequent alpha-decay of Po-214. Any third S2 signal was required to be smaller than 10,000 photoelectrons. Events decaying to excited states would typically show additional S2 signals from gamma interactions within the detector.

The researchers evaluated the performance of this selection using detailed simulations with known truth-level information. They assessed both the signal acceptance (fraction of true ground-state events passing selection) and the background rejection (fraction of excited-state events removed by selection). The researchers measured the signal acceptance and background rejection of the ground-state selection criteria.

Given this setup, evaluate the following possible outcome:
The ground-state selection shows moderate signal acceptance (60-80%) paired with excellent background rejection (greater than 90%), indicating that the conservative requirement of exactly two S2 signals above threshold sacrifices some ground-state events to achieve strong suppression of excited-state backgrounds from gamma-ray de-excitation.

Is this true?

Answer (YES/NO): NO